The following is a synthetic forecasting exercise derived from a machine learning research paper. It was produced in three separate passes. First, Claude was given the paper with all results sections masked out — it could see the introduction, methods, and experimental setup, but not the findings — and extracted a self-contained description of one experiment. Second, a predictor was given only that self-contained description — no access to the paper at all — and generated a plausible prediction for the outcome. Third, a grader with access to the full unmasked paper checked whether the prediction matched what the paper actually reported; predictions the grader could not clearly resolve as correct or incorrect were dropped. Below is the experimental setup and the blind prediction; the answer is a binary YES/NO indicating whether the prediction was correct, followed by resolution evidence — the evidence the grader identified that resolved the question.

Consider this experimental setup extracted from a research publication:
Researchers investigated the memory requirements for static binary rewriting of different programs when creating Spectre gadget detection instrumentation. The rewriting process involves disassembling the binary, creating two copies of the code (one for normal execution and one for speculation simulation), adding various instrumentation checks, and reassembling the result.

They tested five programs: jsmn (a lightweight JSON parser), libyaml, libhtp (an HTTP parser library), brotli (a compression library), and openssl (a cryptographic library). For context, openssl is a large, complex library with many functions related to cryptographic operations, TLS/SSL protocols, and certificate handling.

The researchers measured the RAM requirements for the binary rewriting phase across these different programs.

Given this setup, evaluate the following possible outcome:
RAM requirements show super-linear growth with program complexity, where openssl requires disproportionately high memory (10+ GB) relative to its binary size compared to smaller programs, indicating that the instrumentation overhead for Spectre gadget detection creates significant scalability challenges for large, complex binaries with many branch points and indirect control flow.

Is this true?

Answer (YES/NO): YES